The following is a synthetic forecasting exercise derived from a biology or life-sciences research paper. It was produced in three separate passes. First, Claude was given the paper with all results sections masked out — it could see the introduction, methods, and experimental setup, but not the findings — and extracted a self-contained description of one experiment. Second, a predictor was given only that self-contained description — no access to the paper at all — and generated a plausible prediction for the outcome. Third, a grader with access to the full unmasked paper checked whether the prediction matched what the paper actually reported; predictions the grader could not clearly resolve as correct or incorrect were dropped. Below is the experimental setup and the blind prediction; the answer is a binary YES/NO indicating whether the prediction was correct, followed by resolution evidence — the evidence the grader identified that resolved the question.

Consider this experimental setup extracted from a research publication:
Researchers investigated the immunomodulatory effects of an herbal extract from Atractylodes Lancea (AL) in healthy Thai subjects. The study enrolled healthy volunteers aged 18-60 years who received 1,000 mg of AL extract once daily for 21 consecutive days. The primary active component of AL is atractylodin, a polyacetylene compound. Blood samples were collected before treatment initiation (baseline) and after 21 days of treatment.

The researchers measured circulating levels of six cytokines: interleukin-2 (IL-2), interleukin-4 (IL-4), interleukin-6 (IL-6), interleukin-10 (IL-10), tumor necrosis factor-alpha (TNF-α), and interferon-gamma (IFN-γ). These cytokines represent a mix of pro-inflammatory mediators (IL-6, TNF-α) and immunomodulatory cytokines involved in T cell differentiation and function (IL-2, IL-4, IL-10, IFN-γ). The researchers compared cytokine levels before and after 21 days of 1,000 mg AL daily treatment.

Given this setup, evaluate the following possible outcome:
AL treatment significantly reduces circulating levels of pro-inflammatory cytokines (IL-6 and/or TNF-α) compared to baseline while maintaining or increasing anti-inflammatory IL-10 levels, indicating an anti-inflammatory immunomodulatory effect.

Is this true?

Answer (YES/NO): NO